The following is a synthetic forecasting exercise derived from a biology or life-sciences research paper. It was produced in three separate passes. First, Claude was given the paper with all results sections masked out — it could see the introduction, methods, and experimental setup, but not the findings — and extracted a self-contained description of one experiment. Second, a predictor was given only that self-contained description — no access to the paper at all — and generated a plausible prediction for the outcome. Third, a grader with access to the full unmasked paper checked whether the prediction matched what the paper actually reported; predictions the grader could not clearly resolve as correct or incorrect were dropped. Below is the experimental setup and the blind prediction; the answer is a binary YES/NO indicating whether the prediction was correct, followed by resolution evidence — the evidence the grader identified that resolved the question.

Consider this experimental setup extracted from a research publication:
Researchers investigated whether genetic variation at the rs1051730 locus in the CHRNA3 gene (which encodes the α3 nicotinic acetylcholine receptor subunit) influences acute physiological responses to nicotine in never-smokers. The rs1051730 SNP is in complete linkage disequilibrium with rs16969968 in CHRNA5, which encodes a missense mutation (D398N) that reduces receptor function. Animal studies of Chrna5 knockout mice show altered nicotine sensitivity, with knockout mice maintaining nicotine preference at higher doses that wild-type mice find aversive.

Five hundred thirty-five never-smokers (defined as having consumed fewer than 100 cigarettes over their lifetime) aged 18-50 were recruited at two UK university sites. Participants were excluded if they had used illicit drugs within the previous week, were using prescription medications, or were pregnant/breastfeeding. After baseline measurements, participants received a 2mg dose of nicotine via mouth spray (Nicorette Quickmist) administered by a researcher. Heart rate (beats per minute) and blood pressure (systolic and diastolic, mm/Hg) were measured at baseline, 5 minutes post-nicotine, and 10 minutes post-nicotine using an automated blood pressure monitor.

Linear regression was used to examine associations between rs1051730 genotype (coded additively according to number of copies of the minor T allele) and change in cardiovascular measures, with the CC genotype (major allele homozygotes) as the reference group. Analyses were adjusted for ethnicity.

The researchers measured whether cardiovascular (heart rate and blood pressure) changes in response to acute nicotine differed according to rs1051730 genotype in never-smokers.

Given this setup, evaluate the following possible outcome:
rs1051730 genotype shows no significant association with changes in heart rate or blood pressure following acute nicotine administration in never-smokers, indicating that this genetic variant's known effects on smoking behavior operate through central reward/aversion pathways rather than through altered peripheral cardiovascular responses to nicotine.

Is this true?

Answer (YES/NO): YES